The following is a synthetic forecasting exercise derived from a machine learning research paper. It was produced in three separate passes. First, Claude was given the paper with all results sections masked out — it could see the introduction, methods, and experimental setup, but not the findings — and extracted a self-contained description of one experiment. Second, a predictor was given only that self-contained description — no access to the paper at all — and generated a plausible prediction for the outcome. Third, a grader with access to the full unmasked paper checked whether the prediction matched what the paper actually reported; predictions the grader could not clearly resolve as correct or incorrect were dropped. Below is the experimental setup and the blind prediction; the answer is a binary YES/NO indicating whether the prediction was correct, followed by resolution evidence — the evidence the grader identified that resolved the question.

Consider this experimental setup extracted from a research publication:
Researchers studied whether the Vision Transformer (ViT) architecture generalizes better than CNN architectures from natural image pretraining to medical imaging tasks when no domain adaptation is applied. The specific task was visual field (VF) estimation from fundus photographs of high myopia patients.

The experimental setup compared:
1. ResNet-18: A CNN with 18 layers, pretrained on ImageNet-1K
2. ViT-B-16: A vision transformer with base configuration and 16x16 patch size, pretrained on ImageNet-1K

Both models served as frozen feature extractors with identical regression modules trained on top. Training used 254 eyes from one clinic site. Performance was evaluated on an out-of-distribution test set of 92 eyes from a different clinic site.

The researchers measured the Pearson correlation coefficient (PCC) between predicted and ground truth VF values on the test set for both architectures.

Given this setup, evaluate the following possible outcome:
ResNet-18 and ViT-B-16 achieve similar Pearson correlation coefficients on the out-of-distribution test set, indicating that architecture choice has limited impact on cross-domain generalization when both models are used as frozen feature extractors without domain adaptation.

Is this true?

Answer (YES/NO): YES